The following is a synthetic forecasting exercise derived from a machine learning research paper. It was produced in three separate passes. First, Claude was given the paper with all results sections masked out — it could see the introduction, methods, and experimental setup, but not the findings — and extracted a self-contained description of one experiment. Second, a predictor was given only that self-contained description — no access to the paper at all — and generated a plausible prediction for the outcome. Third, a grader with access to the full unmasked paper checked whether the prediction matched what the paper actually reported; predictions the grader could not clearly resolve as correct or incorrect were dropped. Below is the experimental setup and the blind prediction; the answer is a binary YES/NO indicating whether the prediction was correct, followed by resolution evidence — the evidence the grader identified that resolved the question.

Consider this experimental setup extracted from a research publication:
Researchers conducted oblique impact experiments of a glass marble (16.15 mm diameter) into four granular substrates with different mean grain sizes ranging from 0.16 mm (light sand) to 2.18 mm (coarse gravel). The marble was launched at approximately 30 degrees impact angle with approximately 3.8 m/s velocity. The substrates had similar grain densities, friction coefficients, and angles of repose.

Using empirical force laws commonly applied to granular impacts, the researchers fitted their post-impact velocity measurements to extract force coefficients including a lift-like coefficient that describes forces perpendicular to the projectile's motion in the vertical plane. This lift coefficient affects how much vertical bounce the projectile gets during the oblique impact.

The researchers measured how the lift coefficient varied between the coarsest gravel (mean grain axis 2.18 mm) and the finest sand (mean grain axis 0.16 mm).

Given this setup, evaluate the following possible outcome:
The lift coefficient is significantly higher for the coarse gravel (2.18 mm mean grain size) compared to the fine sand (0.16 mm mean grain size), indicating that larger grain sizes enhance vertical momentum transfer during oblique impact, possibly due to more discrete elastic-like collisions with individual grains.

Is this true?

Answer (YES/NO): YES